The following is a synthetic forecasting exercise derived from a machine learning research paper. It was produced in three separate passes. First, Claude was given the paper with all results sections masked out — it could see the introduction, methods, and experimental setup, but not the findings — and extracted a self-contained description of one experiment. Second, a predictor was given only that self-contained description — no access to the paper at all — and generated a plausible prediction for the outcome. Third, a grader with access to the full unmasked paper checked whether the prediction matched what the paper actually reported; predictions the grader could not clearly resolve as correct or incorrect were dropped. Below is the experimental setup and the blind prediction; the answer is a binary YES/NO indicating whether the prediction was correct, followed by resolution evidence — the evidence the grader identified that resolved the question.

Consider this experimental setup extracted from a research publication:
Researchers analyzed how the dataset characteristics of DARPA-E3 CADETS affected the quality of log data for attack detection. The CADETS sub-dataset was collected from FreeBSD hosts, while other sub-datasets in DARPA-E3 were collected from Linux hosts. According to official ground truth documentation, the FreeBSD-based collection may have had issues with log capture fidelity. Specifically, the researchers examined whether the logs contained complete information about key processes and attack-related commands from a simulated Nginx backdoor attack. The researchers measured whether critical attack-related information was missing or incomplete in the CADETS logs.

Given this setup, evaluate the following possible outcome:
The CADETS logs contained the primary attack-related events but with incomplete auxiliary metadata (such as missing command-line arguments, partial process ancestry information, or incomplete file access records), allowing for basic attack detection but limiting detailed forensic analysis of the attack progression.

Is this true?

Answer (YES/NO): NO